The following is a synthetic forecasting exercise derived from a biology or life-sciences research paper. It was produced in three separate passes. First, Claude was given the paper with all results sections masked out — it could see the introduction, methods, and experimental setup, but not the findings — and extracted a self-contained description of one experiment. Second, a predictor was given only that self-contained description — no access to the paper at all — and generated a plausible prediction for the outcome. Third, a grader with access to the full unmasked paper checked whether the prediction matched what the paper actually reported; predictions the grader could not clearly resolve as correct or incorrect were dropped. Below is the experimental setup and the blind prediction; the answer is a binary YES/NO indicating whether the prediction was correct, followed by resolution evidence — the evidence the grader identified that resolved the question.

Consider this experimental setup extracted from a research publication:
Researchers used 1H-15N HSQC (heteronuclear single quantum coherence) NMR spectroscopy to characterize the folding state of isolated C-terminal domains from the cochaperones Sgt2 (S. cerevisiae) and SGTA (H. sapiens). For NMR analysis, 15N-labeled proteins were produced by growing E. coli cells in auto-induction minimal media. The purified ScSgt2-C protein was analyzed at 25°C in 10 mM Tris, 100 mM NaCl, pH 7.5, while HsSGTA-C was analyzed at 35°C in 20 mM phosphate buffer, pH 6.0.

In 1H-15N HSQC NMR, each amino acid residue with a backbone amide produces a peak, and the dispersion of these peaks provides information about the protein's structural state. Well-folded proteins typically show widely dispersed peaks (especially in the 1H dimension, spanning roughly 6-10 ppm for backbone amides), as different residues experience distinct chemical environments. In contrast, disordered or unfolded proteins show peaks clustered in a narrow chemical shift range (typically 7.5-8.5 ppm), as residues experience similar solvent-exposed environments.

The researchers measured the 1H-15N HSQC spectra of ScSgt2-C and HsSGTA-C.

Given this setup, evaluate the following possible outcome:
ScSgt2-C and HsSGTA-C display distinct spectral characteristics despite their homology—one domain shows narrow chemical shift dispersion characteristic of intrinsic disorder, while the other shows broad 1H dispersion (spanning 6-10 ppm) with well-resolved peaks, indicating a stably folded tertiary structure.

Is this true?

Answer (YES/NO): NO